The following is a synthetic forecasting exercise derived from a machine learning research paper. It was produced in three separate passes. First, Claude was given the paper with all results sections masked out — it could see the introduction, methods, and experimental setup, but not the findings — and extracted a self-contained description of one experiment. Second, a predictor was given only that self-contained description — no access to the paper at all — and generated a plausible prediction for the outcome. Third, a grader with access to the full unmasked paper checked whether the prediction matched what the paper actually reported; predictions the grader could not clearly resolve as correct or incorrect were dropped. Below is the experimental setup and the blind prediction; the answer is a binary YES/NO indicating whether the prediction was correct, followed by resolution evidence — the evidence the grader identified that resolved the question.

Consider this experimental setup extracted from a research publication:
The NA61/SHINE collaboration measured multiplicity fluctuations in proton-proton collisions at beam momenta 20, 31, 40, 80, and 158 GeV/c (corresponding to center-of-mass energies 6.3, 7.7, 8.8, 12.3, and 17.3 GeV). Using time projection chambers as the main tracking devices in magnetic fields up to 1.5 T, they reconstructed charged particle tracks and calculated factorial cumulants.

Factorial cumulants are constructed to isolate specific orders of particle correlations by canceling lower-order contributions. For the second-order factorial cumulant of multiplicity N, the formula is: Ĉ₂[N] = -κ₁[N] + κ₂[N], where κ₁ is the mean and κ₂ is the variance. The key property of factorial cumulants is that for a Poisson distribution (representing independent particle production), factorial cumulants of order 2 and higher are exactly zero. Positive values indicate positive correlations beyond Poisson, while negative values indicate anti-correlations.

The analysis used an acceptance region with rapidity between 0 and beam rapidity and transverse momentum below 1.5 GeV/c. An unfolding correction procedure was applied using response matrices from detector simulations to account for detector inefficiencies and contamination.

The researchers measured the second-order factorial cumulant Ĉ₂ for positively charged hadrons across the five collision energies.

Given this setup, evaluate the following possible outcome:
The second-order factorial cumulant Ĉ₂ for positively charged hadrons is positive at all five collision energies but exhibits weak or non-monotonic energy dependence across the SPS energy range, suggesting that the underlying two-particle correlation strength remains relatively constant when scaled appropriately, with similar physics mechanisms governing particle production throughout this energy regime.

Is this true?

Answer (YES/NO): NO